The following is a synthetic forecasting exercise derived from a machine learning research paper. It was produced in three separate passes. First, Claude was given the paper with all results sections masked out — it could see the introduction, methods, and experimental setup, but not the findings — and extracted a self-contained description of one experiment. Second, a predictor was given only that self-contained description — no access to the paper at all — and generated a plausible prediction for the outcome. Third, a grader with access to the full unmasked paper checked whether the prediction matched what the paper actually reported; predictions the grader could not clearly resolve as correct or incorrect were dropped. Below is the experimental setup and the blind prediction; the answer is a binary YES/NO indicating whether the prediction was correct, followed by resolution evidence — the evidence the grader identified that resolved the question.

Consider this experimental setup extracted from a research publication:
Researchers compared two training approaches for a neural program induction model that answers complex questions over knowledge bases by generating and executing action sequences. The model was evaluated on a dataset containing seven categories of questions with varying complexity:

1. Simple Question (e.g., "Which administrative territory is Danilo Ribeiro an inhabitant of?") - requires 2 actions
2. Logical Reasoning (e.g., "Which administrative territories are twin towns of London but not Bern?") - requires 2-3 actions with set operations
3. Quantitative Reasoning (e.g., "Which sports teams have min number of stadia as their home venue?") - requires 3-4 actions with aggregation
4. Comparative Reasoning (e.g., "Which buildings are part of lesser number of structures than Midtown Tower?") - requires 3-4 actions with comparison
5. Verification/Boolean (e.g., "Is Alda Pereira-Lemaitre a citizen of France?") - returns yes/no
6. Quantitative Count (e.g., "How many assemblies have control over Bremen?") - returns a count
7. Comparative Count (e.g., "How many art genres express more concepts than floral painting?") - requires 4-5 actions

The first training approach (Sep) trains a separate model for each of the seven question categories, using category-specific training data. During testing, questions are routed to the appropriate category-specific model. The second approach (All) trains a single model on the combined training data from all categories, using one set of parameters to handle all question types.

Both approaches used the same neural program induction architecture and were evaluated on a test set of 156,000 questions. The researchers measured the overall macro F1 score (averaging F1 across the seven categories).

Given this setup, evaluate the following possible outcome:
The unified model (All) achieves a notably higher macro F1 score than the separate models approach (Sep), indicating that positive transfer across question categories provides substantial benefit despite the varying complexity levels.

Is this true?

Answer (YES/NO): NO